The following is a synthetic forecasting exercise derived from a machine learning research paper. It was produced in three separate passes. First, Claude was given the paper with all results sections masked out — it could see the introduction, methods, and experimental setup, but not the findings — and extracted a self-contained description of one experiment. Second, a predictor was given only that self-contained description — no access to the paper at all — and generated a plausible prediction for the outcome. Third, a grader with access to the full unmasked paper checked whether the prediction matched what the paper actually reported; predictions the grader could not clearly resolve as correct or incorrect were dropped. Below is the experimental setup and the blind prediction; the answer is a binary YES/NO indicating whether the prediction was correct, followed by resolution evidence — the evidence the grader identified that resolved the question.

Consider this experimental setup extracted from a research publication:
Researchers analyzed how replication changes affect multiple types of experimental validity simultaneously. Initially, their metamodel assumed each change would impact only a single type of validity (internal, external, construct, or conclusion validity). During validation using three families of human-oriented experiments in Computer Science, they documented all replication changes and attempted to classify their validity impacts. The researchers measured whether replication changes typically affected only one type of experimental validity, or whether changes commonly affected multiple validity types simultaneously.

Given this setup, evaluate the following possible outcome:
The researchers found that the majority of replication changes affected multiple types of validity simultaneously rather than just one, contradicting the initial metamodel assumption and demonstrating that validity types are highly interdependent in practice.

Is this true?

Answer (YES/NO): NO